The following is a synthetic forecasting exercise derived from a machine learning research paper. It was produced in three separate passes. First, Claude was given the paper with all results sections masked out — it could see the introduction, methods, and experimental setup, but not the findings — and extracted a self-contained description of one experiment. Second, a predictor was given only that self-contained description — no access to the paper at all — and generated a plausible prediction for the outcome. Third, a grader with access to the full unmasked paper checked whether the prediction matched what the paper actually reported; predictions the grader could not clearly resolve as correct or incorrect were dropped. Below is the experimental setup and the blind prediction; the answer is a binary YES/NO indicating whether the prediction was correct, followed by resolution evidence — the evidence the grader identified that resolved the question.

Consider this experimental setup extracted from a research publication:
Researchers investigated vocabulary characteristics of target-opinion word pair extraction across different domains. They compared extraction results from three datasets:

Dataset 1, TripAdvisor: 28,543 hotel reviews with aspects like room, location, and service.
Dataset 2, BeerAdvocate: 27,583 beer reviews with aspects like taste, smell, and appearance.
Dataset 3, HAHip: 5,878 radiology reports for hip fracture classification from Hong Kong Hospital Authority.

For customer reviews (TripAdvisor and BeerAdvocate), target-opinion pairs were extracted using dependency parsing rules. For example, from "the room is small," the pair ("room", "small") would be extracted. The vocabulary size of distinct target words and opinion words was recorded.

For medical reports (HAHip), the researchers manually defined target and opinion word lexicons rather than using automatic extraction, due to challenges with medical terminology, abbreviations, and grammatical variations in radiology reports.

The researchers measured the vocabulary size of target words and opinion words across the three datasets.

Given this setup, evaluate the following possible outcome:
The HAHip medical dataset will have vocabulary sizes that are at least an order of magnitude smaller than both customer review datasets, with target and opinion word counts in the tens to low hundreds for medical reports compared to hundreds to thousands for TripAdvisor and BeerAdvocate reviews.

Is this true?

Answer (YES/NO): YES